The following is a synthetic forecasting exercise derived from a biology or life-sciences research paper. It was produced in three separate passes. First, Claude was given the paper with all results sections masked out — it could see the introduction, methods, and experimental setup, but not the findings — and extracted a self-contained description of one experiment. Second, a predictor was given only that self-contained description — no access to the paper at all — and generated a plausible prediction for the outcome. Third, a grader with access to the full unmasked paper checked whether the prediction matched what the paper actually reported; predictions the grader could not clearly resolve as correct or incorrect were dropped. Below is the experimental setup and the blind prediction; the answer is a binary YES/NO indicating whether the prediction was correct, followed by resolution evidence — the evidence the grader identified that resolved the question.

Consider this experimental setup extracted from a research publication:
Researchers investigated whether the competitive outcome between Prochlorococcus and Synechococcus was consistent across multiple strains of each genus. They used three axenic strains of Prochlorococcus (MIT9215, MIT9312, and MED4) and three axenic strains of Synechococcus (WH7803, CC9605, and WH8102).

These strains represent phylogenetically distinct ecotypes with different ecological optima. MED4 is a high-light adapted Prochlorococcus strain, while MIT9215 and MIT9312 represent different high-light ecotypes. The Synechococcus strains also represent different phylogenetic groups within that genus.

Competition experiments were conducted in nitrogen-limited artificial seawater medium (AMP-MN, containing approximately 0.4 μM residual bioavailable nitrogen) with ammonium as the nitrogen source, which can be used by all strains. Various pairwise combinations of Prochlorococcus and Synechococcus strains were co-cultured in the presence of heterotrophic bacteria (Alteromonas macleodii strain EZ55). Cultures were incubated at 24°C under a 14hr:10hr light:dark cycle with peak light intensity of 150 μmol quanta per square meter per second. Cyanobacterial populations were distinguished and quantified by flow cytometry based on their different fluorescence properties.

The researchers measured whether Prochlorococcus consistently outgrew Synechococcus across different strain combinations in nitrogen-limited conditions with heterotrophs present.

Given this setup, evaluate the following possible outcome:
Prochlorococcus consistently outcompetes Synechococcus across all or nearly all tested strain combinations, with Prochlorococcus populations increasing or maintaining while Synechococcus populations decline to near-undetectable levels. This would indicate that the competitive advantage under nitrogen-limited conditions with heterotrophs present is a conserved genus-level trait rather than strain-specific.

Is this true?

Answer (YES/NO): YES